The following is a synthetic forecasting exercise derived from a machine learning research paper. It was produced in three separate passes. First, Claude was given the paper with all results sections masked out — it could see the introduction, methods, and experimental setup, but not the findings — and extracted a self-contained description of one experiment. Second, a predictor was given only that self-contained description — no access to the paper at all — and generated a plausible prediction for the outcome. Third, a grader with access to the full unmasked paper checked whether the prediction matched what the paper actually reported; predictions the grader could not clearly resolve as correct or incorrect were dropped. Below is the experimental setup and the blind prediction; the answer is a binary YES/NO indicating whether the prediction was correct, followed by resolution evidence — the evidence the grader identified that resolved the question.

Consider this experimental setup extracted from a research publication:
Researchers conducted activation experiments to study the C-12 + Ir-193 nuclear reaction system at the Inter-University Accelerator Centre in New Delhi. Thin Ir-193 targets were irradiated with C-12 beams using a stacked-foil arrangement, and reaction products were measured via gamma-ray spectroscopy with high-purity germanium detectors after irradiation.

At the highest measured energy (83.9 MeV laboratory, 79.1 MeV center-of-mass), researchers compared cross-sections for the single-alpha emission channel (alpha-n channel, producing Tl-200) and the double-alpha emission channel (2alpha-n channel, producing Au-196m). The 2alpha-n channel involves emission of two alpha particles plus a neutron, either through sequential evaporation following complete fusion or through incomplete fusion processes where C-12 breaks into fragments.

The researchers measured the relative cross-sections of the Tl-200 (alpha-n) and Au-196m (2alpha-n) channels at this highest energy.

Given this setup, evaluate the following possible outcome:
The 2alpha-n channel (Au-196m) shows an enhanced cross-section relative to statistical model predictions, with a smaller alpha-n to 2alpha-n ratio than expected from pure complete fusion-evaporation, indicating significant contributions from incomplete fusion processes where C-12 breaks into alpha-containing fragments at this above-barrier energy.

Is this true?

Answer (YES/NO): YES